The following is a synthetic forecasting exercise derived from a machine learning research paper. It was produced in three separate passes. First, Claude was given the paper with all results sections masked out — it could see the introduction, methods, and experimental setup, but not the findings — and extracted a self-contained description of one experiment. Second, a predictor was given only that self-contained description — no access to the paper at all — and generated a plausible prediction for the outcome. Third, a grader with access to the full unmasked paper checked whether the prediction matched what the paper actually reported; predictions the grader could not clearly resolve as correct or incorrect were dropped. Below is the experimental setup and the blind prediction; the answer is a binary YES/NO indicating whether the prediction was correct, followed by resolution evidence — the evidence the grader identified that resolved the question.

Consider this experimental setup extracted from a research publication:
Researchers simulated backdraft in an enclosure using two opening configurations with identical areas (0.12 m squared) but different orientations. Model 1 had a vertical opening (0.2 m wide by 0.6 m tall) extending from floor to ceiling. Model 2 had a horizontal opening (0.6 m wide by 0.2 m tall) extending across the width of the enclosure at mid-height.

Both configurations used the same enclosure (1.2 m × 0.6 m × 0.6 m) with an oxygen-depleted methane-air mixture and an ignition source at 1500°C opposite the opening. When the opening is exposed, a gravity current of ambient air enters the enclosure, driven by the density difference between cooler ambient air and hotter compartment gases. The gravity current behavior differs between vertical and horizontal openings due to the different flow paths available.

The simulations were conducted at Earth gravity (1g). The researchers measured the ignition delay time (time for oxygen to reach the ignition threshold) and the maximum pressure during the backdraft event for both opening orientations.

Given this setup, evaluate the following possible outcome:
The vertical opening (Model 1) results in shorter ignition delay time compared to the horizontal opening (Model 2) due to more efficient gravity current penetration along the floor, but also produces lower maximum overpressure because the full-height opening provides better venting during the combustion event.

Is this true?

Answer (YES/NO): NO